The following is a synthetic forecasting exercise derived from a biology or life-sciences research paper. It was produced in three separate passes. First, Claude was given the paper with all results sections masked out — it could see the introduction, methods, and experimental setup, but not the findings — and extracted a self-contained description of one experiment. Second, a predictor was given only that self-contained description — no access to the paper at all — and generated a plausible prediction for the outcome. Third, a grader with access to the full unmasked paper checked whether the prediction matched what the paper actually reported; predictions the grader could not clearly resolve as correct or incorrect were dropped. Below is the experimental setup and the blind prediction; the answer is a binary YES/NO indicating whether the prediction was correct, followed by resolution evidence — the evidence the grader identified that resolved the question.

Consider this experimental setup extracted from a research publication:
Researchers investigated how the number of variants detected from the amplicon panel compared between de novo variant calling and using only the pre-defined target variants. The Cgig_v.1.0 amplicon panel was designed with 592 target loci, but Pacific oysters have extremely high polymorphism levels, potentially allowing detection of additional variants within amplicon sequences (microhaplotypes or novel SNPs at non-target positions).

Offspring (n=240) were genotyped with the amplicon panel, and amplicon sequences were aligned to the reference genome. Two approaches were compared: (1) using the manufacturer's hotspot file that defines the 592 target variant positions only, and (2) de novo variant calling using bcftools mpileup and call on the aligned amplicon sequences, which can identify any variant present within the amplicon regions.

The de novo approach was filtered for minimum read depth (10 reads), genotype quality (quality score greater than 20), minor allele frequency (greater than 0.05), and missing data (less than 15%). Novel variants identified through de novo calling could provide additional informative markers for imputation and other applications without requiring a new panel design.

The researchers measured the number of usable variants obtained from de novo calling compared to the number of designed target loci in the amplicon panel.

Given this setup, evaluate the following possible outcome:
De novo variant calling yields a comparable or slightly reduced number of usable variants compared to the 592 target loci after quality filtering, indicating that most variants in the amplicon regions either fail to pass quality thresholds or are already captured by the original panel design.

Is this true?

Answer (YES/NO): NO